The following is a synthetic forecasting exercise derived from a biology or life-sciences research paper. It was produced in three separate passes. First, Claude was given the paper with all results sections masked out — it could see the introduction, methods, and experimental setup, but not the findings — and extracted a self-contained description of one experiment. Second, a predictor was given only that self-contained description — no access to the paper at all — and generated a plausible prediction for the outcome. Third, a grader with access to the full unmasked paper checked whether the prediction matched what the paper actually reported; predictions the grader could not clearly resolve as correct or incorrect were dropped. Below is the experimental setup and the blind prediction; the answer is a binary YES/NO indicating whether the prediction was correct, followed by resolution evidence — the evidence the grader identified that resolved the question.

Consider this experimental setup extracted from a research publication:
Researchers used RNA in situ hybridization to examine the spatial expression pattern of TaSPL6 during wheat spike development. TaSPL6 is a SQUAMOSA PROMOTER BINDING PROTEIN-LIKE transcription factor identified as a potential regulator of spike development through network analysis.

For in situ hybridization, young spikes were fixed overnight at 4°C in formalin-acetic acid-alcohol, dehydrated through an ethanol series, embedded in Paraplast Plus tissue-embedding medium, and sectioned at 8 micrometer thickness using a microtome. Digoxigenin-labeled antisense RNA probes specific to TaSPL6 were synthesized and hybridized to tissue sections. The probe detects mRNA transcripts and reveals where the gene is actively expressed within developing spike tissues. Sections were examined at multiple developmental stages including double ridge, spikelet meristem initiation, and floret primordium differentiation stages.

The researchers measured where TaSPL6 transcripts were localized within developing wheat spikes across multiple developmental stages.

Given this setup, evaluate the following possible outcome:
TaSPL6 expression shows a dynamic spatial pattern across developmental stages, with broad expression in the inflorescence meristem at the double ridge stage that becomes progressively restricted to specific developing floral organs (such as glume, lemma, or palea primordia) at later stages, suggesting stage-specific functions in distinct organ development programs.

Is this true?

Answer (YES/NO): NO